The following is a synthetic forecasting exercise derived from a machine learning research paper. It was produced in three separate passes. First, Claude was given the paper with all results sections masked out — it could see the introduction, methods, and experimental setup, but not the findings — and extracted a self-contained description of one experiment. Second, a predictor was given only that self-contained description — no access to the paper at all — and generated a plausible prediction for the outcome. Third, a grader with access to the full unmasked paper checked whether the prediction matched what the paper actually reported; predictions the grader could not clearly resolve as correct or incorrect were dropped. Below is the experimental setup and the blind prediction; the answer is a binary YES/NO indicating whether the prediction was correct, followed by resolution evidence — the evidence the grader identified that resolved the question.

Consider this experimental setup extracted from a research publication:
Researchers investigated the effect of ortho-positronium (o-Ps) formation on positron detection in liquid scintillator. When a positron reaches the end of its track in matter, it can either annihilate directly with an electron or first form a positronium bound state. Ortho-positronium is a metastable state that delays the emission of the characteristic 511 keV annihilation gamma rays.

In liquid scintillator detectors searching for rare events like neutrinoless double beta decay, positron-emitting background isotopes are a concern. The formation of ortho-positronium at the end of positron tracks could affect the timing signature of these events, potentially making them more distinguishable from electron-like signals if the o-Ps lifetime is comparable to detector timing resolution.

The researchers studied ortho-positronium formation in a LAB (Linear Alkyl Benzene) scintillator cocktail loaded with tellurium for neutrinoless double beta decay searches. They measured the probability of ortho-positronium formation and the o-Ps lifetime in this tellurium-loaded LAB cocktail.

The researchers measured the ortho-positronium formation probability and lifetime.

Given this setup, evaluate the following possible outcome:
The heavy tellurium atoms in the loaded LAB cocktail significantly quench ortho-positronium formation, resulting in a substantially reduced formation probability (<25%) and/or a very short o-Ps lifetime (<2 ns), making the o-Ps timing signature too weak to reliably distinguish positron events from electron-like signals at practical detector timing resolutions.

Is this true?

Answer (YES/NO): NO